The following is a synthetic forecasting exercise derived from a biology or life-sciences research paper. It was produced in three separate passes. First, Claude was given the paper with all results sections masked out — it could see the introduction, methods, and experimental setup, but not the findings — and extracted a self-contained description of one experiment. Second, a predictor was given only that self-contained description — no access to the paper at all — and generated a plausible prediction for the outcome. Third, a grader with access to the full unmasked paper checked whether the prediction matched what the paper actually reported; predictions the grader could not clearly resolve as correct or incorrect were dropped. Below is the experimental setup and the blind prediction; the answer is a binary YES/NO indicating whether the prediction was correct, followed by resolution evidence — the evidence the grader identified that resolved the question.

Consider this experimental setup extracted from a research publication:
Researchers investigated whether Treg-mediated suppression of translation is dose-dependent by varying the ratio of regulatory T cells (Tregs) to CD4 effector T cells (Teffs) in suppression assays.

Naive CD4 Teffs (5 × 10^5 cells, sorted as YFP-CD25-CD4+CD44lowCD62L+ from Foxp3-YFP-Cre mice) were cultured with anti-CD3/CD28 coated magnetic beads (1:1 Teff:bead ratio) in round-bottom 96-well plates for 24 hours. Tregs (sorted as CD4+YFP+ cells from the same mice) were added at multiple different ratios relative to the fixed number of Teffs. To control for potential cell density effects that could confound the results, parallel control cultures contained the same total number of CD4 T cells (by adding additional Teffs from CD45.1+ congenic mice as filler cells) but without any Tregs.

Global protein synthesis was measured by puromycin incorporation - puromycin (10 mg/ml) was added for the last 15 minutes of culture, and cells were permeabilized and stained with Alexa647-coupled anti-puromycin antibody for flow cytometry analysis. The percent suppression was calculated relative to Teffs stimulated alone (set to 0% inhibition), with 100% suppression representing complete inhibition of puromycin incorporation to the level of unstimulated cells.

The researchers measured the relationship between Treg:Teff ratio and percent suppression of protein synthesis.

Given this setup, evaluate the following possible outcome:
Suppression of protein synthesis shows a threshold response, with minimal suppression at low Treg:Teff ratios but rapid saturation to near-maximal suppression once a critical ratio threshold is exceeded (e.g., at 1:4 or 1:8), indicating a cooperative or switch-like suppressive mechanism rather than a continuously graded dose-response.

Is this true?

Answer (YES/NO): NO